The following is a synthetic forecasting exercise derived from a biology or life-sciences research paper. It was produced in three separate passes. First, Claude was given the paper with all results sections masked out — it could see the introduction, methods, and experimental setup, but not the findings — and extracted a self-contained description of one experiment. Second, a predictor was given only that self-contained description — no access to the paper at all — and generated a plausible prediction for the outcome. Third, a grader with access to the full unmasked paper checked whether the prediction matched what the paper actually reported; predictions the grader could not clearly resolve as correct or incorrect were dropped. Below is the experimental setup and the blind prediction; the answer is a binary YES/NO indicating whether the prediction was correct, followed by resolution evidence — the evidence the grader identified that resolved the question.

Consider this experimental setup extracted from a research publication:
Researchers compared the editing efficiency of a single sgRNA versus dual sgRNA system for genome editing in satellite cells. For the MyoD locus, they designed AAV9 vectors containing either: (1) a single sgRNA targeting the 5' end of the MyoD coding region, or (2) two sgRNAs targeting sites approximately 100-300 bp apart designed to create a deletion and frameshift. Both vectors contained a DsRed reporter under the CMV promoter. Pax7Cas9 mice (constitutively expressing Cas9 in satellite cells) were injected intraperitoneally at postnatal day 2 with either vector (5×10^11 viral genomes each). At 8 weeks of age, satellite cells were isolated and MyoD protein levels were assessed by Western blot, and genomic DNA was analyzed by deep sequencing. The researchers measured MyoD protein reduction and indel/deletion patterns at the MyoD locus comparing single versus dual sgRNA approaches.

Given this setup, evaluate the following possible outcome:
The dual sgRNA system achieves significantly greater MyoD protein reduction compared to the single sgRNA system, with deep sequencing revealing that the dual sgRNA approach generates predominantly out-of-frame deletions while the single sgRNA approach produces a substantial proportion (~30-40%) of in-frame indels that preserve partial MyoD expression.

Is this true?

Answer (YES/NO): NO